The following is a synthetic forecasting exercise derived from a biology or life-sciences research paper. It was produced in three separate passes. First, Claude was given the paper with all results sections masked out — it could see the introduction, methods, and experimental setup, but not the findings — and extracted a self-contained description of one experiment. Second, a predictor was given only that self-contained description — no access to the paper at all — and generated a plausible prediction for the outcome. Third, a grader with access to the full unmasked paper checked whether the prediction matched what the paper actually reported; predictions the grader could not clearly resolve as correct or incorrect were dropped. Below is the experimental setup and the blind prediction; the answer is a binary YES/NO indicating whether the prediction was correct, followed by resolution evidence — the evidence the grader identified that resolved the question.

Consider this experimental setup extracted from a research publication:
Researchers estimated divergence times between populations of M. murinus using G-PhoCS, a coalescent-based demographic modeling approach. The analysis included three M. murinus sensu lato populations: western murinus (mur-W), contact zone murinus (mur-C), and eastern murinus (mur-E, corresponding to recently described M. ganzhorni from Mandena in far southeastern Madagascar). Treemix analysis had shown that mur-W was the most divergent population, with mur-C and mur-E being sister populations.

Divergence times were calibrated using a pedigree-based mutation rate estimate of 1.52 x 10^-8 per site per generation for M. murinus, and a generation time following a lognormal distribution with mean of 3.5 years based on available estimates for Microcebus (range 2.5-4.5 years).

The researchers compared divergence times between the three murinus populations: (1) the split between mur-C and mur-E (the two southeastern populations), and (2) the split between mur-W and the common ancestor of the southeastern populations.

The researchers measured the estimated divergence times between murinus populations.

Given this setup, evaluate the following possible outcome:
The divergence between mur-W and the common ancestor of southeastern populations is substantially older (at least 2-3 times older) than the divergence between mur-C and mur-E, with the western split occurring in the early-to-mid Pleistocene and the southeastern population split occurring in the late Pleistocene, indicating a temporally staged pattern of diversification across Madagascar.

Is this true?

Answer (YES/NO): NO